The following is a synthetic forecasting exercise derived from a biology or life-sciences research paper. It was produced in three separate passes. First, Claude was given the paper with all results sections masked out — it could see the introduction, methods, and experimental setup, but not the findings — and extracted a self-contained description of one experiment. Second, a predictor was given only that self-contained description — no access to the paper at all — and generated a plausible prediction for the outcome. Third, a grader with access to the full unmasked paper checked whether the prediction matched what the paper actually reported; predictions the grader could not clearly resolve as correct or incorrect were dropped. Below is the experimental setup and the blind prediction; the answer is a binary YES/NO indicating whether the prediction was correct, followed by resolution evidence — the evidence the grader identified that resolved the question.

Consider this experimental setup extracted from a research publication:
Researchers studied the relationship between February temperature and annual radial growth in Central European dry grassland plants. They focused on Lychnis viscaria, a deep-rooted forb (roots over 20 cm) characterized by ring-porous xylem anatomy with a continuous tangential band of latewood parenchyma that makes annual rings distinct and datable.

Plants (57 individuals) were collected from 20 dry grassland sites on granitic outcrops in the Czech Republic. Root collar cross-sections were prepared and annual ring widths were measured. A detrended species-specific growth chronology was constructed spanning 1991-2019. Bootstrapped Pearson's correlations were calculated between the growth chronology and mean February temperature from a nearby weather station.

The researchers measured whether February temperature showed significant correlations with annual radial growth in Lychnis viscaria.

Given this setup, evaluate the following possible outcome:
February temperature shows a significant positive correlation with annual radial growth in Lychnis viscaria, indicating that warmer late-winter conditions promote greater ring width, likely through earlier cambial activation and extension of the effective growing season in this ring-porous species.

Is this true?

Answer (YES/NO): NO